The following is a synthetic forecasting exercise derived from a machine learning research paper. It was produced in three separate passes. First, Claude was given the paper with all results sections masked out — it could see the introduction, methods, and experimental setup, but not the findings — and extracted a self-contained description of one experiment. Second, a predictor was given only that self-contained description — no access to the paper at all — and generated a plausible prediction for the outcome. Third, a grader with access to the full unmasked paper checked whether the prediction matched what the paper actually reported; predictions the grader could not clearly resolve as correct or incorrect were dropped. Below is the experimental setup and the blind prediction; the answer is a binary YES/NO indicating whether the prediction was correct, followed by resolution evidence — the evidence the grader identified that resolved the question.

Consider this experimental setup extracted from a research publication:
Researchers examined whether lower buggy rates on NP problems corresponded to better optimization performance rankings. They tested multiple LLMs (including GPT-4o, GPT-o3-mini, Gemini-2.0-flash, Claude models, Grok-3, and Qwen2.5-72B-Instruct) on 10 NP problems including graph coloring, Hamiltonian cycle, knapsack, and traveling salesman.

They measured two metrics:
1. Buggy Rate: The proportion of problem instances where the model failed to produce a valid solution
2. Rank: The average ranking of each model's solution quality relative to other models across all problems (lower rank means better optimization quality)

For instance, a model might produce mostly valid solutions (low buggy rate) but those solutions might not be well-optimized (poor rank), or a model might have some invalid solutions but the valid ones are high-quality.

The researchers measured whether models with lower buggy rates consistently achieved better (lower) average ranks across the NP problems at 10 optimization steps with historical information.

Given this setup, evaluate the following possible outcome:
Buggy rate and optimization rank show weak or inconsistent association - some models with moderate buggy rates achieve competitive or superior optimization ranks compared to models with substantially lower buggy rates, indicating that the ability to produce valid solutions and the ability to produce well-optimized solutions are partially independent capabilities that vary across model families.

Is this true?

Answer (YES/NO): YES